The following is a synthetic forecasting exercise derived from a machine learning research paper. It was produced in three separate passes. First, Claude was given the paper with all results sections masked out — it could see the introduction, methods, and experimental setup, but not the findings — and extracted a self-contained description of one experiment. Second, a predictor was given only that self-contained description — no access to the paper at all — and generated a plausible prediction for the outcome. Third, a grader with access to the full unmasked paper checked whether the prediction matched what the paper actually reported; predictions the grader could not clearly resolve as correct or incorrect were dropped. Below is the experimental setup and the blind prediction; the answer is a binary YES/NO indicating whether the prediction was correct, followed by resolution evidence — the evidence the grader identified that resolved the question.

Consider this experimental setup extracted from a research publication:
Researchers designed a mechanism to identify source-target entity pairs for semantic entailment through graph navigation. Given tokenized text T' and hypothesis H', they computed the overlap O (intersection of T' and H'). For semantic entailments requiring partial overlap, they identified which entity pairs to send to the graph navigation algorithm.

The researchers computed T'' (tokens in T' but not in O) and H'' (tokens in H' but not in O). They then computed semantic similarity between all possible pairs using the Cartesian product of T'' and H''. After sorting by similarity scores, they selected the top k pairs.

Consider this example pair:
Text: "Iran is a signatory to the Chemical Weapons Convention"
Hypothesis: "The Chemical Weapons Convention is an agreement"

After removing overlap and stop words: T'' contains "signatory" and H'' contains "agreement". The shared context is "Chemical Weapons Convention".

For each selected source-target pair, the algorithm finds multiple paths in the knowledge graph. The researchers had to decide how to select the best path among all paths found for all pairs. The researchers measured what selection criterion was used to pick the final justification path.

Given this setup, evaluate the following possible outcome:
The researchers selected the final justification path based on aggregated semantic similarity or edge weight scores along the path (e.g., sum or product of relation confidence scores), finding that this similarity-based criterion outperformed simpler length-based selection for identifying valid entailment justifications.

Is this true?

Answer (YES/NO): NO